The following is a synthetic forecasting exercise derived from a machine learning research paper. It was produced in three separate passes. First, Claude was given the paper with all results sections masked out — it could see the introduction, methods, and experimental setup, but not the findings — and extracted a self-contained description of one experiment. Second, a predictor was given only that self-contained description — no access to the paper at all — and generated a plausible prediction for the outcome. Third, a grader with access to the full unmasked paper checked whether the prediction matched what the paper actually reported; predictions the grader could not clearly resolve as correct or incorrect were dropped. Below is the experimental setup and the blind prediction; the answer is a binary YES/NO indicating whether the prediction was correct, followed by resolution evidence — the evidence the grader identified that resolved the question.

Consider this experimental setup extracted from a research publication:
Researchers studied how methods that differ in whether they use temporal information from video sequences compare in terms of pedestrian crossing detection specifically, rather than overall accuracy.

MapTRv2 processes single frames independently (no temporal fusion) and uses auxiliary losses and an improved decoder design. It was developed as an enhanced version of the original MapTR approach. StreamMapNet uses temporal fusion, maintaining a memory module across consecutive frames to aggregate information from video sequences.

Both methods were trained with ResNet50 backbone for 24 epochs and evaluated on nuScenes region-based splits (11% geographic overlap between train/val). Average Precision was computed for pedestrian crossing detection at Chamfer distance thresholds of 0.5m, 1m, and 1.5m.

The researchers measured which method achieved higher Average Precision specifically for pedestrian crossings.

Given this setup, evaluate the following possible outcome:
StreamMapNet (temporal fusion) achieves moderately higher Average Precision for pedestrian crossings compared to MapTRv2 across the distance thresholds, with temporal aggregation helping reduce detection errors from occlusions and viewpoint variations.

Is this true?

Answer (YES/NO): NO